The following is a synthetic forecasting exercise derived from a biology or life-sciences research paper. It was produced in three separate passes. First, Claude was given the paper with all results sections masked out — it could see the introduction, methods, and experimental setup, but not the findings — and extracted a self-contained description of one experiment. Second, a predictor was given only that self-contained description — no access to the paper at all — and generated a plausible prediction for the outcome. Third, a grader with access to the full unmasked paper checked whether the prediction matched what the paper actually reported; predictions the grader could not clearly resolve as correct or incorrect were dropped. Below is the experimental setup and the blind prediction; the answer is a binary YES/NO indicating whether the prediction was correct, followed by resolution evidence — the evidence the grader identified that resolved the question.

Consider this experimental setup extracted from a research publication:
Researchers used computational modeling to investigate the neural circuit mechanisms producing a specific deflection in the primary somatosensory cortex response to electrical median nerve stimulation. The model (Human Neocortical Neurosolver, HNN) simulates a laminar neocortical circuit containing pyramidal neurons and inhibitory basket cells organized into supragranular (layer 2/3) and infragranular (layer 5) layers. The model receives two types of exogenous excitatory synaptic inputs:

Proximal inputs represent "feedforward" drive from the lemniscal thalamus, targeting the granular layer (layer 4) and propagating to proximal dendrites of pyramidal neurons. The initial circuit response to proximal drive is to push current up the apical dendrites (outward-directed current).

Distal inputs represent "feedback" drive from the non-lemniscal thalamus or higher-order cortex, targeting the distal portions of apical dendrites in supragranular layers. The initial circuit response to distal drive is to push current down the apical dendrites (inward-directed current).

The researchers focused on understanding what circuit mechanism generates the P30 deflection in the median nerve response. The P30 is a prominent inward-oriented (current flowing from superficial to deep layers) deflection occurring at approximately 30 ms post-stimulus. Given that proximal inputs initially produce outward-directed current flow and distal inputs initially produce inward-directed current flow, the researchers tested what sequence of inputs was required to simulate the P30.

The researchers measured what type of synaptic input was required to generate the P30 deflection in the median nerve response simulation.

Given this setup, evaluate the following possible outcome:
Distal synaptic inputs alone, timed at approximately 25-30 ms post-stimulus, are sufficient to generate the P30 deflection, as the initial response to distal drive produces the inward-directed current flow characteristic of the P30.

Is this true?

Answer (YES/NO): NO